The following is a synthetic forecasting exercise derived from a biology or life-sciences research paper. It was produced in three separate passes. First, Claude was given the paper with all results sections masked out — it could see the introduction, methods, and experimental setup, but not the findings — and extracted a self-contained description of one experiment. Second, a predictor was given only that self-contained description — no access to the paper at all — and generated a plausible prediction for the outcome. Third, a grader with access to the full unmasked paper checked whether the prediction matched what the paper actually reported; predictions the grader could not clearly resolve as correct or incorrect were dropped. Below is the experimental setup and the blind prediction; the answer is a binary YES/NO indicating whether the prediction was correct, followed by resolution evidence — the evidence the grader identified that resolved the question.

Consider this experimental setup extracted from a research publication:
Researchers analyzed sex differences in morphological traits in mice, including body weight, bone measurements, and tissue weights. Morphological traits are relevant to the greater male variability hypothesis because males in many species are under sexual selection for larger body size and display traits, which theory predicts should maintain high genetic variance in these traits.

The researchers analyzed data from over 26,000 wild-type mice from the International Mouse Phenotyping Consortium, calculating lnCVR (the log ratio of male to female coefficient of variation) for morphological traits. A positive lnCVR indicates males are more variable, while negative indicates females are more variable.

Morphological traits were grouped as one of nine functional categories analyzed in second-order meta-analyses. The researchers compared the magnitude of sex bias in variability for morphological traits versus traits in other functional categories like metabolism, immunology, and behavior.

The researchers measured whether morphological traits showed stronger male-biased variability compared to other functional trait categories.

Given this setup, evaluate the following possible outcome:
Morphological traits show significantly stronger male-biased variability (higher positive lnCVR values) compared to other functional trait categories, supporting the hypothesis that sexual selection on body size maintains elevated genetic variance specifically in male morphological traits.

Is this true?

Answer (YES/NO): YES